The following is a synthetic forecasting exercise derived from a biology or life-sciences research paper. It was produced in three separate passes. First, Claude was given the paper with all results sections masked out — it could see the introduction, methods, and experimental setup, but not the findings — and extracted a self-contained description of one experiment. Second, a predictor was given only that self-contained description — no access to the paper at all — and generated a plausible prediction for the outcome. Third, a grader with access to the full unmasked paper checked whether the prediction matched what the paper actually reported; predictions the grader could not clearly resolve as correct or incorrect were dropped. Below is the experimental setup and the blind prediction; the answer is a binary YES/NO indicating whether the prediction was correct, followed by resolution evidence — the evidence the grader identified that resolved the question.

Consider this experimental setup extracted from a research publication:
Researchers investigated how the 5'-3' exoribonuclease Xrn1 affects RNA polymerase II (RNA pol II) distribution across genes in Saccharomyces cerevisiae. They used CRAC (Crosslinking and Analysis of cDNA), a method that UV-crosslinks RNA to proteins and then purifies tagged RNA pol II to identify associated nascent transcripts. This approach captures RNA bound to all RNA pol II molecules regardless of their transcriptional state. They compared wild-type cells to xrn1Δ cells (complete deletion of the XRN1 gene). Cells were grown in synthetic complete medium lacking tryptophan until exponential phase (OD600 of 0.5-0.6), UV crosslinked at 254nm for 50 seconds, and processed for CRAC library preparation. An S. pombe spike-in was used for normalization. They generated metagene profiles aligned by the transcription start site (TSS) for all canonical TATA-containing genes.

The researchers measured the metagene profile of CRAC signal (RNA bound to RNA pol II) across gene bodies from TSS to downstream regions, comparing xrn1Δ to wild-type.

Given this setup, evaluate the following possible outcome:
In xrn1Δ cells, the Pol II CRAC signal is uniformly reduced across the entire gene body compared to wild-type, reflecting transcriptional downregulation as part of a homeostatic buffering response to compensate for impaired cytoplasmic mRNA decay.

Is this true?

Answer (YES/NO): NO